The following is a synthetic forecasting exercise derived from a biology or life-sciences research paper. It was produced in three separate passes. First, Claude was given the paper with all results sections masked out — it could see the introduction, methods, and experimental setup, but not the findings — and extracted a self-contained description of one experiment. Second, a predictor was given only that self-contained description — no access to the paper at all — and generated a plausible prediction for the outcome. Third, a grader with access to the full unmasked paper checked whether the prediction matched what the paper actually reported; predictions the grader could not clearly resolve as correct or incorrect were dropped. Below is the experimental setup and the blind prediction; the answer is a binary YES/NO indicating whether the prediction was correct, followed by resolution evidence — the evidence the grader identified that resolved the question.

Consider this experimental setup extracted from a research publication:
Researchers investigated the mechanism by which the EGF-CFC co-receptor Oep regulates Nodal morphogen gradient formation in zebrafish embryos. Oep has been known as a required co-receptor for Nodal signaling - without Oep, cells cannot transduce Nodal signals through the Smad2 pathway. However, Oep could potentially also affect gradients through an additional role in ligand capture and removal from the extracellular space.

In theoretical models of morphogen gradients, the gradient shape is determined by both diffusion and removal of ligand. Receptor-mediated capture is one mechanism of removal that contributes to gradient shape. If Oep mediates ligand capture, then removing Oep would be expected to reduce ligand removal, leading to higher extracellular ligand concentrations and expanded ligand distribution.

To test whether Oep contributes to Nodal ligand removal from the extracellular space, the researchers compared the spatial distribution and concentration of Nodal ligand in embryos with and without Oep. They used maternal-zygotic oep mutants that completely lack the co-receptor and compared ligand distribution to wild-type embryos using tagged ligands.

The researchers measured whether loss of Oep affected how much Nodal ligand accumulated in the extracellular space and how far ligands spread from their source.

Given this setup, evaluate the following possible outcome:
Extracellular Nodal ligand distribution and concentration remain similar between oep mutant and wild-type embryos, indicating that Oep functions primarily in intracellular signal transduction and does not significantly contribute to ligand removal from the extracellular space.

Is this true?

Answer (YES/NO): NO